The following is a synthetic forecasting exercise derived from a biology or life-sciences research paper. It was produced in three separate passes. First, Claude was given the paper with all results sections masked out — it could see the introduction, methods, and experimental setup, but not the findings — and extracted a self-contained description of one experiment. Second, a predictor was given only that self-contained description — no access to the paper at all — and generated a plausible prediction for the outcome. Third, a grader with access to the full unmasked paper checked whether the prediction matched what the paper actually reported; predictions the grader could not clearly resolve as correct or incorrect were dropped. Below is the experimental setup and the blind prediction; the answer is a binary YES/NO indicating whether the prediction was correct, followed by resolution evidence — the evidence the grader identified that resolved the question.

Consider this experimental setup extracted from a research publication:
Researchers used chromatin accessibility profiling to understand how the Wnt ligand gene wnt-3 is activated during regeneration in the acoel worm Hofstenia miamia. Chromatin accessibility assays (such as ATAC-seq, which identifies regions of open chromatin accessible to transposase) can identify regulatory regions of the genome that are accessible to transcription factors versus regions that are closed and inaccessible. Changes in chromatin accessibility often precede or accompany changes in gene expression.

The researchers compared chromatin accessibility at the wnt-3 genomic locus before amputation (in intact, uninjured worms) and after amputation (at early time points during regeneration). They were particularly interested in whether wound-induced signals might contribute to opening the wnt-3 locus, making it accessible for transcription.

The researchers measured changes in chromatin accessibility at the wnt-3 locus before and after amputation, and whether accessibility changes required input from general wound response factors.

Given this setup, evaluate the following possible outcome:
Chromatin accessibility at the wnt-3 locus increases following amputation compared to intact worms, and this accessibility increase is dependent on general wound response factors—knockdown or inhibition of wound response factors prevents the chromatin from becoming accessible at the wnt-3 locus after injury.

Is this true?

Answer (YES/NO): YES